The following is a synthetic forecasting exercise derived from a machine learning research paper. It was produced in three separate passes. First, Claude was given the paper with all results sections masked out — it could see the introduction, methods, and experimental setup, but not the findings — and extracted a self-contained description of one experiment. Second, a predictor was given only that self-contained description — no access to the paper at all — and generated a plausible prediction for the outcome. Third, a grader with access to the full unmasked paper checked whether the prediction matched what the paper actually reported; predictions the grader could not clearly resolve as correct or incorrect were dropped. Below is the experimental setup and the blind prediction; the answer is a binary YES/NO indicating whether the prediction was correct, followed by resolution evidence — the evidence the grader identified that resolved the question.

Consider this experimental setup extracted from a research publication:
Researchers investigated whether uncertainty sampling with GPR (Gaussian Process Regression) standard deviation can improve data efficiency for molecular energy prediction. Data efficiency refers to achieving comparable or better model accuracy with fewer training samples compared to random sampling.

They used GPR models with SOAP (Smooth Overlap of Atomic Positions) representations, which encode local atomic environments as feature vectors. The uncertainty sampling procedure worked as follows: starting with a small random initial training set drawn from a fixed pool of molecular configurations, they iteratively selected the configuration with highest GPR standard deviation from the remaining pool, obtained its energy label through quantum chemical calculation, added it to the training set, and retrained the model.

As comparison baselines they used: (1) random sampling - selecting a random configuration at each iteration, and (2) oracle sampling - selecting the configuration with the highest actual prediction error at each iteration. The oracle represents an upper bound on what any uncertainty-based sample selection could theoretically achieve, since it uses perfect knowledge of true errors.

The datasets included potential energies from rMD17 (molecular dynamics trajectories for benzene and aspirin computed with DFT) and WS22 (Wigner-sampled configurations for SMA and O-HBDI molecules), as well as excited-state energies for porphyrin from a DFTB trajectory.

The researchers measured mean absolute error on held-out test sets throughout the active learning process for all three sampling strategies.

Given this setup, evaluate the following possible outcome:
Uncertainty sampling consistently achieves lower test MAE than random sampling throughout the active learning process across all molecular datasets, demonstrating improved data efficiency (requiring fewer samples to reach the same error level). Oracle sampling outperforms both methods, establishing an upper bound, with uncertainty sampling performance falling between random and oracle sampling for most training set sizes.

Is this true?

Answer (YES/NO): NO